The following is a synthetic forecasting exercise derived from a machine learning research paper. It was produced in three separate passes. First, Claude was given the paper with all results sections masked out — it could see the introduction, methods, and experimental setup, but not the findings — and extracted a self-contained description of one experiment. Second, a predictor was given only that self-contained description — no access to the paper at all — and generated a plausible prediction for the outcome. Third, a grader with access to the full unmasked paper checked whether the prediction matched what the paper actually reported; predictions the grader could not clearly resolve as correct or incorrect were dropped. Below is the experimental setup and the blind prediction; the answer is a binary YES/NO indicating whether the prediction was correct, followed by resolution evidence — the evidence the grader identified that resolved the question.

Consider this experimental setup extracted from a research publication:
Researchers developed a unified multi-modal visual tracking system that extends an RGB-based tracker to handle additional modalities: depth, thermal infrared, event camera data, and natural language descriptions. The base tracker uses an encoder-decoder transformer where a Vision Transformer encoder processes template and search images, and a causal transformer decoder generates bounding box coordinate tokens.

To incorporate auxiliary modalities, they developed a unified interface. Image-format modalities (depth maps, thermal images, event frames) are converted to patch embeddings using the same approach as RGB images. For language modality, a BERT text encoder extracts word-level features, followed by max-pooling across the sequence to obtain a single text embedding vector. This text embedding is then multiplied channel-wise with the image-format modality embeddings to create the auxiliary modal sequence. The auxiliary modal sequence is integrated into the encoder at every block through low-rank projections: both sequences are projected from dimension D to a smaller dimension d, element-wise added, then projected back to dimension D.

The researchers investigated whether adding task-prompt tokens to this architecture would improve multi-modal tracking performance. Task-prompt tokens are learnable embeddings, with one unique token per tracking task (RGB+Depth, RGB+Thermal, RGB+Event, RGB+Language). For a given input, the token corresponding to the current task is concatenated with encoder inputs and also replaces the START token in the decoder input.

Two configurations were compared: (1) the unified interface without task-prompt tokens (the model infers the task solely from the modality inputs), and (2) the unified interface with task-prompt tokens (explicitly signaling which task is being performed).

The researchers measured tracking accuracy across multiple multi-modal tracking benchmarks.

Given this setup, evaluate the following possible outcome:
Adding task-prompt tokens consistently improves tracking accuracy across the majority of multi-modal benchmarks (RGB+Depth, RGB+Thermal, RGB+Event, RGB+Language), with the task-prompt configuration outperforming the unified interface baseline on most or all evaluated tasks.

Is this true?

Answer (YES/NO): NO